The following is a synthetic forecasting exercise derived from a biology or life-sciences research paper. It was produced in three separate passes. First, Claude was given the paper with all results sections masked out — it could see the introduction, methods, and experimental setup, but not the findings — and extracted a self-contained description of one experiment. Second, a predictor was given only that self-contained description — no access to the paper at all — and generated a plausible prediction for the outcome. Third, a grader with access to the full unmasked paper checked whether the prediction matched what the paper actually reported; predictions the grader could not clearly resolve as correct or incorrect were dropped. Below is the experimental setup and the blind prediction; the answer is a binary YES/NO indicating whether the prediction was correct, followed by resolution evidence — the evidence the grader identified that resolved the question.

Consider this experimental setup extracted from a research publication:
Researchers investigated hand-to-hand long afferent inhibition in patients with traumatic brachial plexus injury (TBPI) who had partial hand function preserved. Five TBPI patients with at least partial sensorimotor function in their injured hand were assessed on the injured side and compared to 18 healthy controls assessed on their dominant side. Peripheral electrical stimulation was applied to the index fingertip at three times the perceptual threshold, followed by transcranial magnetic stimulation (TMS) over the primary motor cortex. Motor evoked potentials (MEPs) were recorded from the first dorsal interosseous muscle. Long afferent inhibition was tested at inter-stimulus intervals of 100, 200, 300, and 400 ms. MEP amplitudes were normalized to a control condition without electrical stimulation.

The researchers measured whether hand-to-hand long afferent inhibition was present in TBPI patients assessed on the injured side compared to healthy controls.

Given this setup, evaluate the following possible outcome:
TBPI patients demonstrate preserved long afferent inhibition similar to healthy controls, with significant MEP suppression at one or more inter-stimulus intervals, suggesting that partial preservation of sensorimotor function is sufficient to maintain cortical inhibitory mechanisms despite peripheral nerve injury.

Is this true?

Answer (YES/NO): NO